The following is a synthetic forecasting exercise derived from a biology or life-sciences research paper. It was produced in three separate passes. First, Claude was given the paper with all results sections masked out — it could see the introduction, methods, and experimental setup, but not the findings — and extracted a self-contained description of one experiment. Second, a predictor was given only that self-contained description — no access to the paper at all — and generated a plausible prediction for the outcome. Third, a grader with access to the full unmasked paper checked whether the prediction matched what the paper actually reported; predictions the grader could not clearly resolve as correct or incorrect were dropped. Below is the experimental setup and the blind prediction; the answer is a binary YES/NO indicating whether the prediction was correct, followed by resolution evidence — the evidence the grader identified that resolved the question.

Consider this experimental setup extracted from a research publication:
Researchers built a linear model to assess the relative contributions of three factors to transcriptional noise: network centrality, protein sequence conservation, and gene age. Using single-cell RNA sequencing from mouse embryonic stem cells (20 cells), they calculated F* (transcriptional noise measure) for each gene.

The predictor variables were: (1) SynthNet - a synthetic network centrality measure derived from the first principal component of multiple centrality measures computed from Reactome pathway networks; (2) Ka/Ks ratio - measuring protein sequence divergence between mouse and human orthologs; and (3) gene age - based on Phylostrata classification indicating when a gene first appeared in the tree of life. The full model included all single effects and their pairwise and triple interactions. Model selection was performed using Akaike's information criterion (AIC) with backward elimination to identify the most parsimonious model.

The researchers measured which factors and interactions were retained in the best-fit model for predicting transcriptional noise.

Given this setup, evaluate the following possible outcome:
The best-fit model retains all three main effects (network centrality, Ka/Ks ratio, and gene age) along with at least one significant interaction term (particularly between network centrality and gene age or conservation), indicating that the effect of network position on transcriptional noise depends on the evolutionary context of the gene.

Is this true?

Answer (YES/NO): NO